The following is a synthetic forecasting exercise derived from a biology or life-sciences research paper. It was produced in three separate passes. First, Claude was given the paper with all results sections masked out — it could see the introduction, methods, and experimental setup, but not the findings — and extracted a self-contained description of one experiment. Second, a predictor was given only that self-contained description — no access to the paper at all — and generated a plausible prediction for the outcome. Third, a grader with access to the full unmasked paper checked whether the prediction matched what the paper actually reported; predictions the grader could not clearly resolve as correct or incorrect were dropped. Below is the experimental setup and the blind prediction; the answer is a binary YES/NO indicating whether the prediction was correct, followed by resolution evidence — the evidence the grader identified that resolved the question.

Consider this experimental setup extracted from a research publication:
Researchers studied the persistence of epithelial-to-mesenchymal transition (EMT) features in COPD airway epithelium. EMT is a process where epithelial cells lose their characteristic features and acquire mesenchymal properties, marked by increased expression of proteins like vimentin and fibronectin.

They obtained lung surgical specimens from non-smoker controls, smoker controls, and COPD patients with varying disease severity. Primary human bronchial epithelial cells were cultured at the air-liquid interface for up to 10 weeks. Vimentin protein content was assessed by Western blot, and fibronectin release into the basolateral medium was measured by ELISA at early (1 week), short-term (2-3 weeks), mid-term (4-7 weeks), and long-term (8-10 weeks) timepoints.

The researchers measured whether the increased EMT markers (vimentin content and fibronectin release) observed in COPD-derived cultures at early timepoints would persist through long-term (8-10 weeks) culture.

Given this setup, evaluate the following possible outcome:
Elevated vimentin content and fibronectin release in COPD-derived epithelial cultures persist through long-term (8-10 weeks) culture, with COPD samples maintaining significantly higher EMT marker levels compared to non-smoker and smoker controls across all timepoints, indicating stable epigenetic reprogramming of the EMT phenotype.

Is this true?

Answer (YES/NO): NO